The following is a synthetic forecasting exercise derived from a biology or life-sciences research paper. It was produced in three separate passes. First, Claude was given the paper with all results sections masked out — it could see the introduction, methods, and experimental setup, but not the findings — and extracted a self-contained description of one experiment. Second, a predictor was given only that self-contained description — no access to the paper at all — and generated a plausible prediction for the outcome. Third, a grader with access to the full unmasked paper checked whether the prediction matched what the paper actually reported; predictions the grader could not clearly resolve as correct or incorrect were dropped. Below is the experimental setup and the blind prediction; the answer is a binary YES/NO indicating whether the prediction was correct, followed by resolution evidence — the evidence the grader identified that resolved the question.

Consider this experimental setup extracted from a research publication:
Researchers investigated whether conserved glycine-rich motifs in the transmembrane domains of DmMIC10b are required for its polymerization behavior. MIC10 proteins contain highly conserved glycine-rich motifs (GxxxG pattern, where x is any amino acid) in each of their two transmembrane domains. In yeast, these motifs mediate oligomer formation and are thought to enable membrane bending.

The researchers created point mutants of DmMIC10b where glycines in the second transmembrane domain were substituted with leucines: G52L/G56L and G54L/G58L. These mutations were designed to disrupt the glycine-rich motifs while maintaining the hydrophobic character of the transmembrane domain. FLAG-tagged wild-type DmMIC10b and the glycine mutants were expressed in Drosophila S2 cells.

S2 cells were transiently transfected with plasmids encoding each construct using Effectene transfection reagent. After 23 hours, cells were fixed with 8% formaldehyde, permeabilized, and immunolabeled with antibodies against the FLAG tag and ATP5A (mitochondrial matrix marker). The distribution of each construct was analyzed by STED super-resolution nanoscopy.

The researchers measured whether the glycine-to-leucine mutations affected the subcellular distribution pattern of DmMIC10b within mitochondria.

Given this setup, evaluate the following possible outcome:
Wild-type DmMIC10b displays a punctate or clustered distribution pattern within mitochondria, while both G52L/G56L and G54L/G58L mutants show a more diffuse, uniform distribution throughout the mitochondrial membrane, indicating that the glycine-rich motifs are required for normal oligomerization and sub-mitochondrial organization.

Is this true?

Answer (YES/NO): NO